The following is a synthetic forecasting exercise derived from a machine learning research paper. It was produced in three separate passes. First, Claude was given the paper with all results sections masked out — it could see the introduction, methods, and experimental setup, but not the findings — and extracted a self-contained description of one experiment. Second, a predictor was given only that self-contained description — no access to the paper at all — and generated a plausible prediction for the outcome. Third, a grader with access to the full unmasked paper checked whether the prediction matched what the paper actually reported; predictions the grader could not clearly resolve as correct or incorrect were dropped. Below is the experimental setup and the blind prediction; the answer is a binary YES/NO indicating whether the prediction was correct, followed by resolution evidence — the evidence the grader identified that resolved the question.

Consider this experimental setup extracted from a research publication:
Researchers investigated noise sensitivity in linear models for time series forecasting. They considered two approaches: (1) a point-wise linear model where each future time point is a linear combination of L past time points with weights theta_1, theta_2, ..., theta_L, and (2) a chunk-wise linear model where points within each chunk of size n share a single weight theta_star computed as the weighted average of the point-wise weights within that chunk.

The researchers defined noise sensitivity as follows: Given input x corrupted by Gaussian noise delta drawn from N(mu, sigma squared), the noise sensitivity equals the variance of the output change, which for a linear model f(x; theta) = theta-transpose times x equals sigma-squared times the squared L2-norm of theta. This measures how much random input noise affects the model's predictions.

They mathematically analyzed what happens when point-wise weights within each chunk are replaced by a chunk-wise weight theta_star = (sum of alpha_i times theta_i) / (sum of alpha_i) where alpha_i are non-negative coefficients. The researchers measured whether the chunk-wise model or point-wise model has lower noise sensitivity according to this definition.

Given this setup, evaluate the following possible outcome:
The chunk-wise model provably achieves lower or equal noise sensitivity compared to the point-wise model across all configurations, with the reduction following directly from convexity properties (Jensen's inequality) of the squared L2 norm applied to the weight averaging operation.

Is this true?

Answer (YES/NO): YES